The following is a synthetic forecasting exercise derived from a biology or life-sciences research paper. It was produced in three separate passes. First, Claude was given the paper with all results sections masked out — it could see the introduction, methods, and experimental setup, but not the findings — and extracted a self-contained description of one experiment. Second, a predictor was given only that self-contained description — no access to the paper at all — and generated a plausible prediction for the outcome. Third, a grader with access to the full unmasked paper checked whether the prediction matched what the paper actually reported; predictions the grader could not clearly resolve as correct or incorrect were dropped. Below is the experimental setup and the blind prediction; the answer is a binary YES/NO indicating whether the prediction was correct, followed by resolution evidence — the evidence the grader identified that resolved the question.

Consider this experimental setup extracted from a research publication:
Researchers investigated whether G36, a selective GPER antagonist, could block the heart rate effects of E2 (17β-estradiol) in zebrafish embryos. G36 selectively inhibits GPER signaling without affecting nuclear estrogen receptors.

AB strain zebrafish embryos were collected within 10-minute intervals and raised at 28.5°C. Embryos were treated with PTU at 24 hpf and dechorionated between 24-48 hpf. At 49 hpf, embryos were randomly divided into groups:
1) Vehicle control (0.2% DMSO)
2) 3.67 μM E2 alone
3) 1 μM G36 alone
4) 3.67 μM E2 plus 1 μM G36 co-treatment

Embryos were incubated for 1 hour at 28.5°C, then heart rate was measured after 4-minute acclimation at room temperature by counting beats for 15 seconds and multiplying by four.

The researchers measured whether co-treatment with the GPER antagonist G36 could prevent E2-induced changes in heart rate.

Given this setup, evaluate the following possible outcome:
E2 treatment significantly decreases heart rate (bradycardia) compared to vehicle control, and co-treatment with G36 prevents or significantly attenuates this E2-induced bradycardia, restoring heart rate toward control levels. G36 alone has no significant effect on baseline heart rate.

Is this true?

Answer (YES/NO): NO